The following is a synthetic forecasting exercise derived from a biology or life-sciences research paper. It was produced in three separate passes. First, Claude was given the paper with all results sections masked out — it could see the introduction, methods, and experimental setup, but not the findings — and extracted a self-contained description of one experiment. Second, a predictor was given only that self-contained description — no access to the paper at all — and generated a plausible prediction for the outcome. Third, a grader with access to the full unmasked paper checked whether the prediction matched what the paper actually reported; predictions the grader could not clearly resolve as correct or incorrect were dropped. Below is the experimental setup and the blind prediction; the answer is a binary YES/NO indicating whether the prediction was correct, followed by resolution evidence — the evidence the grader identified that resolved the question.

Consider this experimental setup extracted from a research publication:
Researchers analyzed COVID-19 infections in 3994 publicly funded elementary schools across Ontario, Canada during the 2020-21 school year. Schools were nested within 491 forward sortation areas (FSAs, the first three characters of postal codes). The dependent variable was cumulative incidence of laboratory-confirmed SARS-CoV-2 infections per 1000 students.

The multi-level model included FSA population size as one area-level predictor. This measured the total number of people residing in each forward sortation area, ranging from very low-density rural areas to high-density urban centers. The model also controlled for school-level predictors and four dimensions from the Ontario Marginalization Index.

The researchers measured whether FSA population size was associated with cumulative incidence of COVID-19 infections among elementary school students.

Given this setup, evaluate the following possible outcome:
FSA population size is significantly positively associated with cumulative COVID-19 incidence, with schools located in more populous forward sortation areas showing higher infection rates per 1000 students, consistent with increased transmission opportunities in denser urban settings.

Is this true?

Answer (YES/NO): NO